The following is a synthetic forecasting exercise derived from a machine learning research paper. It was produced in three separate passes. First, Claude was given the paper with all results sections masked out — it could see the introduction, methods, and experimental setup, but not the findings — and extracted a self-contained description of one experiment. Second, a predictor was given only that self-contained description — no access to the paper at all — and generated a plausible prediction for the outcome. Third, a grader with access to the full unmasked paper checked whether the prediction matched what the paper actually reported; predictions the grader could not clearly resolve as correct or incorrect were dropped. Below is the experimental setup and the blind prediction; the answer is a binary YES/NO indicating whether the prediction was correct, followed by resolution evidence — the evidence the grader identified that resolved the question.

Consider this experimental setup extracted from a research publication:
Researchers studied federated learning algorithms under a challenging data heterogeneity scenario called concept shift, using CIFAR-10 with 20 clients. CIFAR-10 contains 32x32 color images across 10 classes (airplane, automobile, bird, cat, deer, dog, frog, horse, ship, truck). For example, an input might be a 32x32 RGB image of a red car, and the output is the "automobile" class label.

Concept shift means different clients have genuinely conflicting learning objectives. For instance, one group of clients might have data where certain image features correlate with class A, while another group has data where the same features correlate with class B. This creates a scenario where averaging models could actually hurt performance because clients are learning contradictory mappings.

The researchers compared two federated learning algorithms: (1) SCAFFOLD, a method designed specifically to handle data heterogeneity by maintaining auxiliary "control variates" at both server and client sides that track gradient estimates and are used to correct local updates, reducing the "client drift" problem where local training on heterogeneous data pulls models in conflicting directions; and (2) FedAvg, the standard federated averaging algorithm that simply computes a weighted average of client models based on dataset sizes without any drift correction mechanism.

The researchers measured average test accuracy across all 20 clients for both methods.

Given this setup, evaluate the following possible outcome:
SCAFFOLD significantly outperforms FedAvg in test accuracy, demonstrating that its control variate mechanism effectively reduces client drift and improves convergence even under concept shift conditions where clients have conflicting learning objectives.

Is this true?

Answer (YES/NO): NO